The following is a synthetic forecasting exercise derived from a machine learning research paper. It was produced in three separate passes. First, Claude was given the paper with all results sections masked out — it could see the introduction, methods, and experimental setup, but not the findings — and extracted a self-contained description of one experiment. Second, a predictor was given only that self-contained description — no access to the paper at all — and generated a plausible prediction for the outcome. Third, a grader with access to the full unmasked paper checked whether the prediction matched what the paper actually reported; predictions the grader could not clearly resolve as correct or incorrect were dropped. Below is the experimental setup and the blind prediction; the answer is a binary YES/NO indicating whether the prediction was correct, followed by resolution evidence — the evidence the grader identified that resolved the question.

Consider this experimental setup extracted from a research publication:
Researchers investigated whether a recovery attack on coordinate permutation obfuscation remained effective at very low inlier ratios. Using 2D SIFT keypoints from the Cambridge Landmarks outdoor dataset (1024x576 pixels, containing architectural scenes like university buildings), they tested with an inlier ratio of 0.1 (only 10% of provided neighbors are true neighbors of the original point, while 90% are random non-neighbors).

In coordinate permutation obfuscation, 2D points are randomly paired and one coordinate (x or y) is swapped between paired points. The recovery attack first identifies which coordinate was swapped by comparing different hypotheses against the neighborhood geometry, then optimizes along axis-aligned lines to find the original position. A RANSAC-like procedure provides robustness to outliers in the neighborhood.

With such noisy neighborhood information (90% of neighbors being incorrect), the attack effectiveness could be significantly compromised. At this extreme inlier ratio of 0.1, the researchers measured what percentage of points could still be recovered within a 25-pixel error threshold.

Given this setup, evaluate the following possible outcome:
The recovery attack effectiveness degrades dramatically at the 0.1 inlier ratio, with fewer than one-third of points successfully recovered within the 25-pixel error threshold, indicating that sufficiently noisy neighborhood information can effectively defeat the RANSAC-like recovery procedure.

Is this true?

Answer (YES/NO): YES